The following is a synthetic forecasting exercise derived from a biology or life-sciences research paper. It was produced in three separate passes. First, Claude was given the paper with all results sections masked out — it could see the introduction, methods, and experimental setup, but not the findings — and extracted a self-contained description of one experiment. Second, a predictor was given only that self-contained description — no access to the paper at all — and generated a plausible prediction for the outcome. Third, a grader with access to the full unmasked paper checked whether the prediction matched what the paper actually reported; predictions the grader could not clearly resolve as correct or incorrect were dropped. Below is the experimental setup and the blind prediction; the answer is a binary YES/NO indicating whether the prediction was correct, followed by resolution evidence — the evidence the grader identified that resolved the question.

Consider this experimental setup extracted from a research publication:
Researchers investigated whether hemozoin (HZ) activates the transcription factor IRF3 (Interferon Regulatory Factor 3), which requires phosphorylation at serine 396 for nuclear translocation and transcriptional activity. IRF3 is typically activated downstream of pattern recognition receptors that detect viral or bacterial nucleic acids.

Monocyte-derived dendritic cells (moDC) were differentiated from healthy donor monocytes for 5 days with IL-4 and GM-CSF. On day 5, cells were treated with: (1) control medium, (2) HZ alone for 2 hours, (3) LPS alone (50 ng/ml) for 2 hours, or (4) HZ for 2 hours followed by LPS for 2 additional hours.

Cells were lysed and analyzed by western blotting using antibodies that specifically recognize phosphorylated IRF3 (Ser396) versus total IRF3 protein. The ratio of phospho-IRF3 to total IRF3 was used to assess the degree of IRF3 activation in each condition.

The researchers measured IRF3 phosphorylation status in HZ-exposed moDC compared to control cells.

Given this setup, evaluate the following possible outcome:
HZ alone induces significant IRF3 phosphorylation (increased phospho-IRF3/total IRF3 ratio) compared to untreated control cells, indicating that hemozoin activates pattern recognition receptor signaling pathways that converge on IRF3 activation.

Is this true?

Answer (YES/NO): YES